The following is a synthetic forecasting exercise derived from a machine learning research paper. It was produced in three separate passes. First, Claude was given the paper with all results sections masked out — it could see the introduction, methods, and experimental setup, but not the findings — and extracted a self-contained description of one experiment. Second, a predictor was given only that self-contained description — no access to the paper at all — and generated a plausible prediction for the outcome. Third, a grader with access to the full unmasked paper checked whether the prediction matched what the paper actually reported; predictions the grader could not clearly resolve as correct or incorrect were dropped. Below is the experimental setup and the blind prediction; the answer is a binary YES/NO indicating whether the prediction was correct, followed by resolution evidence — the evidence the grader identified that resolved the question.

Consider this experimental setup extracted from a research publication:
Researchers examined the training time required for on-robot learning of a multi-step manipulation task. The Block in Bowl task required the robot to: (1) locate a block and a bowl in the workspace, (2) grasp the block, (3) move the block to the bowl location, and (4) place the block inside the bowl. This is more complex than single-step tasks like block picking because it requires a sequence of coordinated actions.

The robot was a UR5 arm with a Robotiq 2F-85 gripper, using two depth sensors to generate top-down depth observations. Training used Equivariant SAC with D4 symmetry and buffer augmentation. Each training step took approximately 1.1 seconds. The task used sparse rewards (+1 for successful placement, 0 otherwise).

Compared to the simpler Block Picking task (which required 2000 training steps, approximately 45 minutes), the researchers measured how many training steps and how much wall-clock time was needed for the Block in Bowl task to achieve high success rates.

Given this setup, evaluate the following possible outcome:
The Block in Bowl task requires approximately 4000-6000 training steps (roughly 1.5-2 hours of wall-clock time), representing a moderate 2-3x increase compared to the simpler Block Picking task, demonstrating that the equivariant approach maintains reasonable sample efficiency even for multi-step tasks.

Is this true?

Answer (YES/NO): NO